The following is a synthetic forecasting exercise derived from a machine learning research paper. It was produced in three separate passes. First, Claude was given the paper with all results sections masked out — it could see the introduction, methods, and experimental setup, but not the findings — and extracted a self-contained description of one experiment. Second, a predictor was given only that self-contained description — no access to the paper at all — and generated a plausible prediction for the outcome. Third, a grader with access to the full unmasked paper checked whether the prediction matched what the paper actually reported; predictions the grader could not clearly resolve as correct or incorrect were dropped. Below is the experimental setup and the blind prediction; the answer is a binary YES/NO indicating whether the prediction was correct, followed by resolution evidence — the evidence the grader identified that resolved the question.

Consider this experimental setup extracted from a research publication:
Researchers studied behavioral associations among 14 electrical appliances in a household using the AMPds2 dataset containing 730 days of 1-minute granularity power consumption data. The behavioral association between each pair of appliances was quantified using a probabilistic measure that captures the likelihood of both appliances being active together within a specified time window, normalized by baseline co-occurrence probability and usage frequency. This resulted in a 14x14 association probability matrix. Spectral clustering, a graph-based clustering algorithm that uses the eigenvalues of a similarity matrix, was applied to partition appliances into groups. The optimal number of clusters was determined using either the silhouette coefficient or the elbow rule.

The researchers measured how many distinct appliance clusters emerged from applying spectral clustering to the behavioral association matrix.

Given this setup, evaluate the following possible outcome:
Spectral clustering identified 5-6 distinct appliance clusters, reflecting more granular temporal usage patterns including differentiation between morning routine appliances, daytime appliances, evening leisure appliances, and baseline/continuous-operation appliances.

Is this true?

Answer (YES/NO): NO